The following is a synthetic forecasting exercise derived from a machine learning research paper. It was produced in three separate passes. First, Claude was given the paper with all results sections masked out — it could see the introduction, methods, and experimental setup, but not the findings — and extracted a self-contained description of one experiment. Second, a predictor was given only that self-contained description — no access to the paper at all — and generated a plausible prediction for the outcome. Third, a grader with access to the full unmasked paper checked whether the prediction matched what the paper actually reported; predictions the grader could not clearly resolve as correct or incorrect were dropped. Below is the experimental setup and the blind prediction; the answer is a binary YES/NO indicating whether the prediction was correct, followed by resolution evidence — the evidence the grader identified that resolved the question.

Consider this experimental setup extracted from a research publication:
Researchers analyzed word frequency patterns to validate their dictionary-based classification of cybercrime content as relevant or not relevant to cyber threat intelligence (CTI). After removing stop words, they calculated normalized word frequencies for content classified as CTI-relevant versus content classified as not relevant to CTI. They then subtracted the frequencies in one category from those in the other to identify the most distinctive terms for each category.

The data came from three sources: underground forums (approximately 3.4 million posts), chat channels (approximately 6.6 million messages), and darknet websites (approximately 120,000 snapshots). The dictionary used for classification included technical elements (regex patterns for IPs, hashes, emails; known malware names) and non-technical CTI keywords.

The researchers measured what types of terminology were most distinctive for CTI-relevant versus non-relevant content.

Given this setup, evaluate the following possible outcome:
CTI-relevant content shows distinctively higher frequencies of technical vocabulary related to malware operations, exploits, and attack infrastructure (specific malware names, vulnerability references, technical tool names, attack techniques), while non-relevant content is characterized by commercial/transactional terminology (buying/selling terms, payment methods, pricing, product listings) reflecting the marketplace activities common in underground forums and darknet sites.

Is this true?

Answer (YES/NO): NO